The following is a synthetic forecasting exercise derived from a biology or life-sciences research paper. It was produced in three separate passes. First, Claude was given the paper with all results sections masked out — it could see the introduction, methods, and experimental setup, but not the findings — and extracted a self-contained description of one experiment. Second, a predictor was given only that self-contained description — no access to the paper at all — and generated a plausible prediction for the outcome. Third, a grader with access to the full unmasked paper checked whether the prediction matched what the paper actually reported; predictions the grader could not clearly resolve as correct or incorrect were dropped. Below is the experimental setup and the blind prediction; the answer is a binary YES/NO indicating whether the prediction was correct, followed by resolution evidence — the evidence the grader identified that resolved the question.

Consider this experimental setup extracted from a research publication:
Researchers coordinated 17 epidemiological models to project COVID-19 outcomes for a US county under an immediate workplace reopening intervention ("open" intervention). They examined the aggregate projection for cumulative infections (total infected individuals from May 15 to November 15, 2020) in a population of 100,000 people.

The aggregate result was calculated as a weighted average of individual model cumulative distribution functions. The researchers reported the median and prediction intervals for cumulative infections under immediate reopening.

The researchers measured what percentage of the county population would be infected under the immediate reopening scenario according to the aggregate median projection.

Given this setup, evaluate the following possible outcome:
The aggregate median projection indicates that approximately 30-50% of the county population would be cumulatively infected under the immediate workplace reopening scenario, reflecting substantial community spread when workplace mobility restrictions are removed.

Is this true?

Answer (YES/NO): YES